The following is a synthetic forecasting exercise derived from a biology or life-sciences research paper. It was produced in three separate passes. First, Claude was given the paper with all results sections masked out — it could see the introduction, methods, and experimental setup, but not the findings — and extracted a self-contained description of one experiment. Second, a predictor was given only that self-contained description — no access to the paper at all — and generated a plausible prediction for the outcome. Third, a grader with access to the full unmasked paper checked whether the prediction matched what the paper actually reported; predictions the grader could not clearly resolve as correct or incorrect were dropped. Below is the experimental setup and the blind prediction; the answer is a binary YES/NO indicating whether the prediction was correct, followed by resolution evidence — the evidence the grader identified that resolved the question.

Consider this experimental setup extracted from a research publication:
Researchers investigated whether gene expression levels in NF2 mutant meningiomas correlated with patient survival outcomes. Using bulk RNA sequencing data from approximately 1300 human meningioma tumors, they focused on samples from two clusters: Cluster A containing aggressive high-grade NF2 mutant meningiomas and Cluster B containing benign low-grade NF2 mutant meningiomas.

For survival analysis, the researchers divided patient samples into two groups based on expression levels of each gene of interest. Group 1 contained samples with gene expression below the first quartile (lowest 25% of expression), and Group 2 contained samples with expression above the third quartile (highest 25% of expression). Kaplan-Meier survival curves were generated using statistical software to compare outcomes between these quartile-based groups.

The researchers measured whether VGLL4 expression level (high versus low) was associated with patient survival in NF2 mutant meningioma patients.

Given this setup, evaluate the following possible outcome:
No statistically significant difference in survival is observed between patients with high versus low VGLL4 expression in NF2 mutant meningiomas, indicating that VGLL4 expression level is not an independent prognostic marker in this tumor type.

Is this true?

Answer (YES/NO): NO